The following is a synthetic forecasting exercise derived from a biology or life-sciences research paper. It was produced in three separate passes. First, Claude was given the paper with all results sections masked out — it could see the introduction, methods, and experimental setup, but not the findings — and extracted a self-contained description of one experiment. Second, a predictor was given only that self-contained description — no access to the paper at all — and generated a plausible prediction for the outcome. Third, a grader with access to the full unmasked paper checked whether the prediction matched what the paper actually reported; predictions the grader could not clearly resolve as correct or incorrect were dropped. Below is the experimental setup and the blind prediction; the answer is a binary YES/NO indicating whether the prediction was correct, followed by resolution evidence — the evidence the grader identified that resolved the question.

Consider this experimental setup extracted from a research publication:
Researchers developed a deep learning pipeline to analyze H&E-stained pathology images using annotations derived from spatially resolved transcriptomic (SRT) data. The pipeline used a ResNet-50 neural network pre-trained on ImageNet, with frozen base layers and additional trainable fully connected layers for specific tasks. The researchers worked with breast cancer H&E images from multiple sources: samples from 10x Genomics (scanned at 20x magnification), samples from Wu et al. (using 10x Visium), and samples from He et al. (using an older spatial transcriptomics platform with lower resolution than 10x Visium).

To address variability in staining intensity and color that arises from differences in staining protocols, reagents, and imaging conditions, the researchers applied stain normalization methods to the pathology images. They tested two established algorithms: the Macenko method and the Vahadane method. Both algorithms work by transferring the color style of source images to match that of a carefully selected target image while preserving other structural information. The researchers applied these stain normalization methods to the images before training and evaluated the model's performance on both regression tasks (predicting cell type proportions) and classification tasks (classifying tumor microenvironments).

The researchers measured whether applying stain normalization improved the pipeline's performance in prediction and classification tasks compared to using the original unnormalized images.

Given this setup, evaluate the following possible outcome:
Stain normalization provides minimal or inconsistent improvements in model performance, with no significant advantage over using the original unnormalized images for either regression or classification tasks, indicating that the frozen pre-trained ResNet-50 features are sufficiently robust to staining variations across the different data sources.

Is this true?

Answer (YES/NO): YES